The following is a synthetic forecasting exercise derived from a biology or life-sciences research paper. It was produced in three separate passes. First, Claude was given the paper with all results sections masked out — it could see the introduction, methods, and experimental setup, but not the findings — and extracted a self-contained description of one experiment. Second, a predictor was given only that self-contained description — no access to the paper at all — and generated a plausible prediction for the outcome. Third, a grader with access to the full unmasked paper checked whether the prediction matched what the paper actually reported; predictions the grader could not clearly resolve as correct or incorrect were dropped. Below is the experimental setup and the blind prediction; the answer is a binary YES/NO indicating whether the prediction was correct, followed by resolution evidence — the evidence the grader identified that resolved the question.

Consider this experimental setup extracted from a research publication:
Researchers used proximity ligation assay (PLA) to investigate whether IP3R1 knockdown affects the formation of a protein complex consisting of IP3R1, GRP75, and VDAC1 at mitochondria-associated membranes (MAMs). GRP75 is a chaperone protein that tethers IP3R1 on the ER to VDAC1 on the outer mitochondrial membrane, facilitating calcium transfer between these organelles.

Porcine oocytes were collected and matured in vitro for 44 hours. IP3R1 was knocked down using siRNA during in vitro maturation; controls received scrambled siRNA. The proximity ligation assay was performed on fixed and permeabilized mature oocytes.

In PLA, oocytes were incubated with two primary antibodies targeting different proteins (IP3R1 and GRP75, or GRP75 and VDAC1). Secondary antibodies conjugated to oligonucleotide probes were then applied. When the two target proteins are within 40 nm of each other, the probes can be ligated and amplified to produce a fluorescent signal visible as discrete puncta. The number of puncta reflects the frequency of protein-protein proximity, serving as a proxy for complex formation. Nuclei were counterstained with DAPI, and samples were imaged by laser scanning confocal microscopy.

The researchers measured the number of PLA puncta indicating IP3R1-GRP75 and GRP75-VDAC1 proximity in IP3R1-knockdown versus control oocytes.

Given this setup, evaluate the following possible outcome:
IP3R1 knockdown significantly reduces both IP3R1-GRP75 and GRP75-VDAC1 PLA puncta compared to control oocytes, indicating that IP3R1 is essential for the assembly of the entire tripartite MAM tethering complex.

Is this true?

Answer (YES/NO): NO